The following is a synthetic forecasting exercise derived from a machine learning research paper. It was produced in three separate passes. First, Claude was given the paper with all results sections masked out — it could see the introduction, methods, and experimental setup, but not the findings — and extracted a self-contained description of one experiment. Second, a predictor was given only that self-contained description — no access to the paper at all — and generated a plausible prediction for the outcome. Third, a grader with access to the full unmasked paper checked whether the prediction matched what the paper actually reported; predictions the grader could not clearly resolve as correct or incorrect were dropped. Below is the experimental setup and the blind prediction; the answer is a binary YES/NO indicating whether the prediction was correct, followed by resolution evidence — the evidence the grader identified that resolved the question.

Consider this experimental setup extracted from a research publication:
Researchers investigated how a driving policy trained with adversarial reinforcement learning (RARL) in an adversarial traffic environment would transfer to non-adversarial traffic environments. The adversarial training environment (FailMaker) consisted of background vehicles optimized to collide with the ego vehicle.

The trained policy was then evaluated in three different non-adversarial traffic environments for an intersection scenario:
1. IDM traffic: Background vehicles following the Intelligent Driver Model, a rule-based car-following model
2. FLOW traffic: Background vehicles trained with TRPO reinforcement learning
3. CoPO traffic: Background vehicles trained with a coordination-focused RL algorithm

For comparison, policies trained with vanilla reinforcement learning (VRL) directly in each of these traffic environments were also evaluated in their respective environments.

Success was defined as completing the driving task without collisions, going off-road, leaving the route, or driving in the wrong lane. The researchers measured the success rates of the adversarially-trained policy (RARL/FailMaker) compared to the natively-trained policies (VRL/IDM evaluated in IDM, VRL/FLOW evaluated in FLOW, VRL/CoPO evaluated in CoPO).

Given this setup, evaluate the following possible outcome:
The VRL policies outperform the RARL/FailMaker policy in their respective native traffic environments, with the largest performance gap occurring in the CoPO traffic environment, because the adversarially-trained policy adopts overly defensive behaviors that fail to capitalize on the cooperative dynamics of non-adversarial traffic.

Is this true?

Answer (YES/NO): NO